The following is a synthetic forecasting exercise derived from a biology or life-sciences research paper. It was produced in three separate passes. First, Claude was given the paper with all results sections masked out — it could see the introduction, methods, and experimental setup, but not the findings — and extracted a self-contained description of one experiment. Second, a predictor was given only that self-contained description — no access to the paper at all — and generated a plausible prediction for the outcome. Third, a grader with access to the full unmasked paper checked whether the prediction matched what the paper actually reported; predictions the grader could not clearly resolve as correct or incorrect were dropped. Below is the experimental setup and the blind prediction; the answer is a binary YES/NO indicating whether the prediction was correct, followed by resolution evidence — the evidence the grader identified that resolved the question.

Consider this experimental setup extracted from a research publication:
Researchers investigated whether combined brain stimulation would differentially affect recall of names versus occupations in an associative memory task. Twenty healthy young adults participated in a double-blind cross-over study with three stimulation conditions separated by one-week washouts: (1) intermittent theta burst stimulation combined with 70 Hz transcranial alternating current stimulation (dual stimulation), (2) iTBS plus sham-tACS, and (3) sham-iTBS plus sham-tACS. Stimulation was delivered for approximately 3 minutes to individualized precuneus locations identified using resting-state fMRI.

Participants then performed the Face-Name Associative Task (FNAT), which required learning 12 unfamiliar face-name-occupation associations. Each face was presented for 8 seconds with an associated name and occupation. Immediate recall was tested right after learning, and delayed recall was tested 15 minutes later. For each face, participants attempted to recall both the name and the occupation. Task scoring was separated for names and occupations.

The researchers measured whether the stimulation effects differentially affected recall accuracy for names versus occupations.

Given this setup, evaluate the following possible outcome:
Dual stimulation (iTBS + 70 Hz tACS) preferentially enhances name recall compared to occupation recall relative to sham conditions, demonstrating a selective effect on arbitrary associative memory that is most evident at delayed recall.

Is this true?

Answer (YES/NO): YES